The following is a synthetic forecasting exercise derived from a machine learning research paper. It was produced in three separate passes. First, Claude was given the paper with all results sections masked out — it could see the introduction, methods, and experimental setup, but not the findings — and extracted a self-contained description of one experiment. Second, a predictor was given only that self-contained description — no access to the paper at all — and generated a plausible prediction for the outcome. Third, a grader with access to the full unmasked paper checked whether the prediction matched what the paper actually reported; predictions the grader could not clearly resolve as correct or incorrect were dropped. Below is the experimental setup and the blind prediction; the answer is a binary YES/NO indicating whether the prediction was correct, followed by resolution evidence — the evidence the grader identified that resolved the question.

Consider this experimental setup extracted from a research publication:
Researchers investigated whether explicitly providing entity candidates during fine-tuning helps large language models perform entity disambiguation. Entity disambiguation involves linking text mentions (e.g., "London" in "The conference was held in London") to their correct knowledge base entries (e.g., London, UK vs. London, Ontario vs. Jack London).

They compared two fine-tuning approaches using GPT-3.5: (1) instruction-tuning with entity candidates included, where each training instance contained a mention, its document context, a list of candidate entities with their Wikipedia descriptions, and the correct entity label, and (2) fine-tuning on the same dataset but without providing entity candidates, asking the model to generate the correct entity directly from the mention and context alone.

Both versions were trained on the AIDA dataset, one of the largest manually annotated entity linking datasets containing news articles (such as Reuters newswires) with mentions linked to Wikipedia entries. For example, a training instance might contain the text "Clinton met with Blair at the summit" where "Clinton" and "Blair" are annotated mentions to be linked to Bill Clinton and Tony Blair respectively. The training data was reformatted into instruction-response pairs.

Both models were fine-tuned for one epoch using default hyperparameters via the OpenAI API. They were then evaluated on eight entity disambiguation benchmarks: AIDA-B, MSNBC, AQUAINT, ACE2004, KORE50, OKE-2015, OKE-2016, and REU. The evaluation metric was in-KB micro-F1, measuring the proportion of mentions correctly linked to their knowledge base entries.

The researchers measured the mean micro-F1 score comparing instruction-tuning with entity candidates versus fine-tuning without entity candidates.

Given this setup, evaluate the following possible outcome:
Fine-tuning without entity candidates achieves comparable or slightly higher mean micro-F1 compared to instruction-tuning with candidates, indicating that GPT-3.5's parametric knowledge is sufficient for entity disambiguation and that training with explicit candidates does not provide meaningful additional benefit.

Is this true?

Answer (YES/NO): NO